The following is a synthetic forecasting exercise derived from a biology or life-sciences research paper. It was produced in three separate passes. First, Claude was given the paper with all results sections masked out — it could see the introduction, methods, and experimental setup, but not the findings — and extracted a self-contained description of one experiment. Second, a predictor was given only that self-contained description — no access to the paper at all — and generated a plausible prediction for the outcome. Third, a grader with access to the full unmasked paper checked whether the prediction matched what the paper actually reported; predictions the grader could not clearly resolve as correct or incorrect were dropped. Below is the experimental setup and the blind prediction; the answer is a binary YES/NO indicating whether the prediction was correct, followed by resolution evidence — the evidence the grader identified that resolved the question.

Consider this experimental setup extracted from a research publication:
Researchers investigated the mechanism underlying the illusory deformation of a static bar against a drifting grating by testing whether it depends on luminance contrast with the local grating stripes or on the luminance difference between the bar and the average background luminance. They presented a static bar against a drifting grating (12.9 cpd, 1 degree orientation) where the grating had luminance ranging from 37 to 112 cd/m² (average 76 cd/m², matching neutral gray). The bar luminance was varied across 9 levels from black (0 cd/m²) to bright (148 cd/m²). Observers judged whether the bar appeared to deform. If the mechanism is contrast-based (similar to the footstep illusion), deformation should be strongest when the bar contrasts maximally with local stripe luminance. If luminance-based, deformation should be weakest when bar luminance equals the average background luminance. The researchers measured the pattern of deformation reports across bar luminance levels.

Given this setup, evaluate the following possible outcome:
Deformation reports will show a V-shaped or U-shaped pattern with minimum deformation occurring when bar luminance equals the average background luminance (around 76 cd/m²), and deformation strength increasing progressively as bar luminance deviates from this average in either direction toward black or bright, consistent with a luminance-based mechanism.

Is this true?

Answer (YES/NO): YES